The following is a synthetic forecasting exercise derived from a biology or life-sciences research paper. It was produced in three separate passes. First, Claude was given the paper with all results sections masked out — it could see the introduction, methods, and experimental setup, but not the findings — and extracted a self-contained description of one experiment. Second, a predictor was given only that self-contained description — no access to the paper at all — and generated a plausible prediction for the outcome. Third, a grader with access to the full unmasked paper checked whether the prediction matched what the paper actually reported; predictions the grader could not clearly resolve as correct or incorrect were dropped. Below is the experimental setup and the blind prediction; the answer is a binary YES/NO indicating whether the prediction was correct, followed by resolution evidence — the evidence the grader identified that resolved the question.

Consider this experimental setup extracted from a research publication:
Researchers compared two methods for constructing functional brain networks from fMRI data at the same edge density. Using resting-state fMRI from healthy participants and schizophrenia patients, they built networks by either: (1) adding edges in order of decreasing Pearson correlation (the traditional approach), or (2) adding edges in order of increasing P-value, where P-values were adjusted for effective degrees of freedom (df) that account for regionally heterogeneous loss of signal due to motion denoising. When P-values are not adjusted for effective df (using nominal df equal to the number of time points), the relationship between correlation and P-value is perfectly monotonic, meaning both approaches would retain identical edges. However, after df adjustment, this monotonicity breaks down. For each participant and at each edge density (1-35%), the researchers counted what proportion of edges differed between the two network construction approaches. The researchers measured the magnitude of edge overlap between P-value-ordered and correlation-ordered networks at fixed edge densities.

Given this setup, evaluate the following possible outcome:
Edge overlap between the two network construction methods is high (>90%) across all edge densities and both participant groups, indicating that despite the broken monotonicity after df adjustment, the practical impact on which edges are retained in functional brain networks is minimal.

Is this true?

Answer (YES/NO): NO